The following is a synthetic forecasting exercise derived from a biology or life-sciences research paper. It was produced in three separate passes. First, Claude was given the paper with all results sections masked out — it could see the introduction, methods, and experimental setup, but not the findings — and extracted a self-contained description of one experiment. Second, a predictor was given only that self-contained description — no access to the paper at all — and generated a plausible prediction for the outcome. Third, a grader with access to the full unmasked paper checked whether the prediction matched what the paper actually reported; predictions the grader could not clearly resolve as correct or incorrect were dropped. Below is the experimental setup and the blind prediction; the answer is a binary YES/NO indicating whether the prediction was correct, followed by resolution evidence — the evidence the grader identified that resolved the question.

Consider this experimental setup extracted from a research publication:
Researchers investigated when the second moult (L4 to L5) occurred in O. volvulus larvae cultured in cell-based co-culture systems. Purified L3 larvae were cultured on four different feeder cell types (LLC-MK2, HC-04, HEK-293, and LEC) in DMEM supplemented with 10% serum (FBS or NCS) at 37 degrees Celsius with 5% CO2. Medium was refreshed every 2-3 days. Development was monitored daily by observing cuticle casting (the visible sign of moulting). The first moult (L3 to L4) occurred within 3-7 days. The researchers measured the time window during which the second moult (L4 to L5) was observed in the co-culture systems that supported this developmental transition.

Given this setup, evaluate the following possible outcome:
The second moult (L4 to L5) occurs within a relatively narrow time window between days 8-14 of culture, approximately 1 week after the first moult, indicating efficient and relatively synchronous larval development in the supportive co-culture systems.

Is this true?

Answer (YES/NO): NO